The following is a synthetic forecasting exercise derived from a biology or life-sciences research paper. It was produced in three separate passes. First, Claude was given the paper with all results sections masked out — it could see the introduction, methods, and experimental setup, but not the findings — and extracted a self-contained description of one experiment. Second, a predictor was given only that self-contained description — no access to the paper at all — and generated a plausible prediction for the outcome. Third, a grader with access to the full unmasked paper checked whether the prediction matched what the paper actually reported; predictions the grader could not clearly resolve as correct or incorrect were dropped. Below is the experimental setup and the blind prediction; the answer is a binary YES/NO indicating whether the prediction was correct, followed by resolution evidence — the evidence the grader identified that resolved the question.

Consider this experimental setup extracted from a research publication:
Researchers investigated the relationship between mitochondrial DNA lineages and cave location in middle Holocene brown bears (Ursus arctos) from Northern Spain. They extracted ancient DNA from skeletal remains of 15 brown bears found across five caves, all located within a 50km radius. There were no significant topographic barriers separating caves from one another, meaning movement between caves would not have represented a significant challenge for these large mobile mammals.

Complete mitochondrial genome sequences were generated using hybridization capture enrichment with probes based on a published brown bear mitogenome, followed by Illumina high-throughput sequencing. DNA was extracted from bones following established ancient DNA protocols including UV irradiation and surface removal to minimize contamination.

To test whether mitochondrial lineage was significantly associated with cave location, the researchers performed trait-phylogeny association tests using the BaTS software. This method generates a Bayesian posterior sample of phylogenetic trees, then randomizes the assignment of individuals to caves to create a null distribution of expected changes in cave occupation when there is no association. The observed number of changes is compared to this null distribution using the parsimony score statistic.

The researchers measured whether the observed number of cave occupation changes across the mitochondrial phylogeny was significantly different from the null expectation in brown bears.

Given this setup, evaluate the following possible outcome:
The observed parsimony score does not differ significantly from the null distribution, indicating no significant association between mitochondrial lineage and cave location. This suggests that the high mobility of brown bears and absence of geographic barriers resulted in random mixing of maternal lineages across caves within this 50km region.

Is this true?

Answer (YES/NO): YES